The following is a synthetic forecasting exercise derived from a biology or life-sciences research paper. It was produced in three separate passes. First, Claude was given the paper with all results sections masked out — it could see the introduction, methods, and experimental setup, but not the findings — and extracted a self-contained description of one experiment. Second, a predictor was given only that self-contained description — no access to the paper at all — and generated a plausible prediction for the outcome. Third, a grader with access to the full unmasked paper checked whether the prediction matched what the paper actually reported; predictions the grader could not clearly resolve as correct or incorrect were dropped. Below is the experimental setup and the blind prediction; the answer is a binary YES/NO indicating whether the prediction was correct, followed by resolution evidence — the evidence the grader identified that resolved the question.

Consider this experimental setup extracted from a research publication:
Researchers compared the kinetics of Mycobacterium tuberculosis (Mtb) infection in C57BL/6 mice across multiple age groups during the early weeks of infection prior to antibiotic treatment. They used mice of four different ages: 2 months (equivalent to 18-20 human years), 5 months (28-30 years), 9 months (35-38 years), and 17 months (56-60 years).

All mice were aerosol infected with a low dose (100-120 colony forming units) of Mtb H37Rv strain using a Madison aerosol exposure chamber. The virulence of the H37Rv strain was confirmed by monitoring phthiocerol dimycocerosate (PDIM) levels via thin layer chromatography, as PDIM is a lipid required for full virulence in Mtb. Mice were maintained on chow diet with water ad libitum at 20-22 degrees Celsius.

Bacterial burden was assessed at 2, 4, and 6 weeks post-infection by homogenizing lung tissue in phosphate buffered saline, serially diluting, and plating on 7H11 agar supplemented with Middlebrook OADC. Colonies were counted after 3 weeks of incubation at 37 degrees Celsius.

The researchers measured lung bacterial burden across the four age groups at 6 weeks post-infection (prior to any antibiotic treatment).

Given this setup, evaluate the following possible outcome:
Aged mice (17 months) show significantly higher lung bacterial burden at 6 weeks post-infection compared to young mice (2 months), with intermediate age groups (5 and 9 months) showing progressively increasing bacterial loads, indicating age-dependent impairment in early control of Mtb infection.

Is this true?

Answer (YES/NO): NO